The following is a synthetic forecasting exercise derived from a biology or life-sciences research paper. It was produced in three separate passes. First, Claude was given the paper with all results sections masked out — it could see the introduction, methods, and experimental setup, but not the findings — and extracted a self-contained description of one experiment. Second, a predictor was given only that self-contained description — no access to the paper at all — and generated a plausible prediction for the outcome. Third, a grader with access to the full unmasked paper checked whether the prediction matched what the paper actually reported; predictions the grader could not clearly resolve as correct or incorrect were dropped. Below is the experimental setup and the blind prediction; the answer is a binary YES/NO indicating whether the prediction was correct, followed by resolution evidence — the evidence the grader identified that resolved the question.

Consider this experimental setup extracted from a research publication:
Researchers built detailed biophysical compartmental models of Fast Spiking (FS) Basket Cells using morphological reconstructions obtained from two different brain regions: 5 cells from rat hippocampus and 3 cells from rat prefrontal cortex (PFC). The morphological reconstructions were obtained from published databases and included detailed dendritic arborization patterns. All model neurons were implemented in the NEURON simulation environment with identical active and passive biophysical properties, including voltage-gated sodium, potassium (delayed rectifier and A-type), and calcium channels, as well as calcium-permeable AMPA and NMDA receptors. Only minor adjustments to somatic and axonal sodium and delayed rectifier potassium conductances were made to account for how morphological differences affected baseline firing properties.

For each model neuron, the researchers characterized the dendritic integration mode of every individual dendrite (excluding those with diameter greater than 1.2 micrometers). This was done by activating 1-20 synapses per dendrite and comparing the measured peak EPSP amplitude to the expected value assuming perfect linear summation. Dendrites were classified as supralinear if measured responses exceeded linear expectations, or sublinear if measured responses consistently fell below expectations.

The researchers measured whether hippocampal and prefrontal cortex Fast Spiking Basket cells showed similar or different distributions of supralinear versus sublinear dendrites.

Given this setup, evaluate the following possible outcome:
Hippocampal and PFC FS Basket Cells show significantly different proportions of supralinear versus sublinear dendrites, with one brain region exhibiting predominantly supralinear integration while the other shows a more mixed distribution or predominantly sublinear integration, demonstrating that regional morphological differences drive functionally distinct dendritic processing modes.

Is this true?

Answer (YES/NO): NO